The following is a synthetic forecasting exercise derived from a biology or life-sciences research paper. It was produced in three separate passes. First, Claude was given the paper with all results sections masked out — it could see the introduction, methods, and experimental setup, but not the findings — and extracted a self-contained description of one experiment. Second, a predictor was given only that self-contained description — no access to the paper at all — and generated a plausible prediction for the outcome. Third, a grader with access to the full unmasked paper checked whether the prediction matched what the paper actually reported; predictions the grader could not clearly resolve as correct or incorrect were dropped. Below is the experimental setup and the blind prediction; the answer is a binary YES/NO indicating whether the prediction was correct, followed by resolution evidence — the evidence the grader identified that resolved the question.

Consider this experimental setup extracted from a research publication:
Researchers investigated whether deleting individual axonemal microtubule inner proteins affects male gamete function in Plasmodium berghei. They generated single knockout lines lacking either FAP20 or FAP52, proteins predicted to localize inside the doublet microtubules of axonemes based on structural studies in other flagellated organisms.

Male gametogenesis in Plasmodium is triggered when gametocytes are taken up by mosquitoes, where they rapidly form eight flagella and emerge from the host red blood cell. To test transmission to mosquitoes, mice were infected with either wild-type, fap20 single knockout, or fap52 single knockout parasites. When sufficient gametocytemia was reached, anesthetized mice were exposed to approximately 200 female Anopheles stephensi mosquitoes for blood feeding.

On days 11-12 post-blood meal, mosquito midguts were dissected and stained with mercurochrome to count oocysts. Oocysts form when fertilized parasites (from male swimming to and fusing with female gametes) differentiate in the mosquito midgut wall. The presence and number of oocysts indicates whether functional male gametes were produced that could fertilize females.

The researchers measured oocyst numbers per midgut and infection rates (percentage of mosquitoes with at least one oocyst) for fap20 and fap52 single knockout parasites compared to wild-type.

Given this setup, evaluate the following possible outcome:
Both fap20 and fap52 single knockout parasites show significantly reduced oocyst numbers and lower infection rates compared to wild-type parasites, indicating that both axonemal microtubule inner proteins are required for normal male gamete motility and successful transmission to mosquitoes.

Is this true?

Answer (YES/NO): NO